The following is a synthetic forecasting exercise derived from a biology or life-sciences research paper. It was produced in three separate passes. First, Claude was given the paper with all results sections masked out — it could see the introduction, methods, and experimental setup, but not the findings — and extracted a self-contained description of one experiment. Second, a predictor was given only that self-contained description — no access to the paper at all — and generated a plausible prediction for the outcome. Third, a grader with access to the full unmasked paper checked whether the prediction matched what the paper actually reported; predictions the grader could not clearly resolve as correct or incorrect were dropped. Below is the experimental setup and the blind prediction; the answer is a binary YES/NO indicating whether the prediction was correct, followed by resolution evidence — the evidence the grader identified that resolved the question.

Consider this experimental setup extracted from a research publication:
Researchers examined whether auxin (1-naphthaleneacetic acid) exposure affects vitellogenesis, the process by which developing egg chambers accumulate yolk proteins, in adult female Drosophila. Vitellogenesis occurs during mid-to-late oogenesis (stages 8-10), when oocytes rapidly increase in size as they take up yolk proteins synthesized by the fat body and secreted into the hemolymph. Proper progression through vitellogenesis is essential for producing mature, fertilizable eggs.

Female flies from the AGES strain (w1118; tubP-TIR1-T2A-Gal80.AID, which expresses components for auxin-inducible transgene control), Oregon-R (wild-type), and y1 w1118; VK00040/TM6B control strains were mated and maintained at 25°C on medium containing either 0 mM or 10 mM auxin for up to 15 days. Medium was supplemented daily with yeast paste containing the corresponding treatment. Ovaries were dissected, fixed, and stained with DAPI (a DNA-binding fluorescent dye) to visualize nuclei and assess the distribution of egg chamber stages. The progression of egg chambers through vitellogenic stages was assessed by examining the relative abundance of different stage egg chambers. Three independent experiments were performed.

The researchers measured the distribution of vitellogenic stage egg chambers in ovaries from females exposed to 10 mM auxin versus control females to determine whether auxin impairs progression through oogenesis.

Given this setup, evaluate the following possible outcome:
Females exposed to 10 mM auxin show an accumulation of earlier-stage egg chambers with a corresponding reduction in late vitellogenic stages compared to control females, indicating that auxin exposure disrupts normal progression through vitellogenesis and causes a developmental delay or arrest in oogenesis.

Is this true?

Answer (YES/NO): NO